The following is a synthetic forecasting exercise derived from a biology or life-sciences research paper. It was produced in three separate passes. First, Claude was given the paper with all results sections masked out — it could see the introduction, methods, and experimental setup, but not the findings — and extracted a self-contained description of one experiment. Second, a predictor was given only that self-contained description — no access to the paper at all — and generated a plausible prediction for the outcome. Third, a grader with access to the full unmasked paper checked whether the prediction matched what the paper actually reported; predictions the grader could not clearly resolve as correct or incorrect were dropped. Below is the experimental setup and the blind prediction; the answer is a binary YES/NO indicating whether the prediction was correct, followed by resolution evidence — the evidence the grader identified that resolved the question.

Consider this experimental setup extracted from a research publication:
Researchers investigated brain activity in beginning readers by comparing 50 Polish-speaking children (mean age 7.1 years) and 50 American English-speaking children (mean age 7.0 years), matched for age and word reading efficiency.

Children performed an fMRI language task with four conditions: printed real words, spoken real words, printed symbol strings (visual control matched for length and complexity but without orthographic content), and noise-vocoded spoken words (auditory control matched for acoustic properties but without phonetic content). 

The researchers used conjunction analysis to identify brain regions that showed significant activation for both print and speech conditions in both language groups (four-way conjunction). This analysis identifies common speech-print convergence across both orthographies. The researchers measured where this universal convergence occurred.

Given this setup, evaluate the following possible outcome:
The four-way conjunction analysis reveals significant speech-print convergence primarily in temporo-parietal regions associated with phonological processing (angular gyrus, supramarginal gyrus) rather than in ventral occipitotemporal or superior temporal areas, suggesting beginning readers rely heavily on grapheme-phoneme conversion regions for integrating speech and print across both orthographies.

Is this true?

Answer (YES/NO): NO